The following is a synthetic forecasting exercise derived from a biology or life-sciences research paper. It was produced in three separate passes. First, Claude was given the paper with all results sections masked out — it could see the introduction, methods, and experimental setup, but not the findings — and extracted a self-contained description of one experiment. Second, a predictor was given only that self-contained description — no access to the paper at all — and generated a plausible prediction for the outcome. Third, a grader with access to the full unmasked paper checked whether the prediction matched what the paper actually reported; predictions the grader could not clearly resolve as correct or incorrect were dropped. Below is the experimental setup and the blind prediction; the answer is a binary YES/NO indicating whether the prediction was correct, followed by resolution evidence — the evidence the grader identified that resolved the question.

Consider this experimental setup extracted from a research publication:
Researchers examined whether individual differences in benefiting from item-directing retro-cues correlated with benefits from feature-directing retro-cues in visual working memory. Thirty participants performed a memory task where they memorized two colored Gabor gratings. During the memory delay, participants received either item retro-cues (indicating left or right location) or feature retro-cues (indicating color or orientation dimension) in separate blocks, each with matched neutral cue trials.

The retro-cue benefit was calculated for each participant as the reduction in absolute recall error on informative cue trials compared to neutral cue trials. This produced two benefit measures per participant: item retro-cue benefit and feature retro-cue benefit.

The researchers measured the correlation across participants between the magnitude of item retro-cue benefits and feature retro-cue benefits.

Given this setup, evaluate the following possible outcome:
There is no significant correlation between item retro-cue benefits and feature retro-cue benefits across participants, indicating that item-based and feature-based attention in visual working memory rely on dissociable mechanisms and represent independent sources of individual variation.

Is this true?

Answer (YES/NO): NO